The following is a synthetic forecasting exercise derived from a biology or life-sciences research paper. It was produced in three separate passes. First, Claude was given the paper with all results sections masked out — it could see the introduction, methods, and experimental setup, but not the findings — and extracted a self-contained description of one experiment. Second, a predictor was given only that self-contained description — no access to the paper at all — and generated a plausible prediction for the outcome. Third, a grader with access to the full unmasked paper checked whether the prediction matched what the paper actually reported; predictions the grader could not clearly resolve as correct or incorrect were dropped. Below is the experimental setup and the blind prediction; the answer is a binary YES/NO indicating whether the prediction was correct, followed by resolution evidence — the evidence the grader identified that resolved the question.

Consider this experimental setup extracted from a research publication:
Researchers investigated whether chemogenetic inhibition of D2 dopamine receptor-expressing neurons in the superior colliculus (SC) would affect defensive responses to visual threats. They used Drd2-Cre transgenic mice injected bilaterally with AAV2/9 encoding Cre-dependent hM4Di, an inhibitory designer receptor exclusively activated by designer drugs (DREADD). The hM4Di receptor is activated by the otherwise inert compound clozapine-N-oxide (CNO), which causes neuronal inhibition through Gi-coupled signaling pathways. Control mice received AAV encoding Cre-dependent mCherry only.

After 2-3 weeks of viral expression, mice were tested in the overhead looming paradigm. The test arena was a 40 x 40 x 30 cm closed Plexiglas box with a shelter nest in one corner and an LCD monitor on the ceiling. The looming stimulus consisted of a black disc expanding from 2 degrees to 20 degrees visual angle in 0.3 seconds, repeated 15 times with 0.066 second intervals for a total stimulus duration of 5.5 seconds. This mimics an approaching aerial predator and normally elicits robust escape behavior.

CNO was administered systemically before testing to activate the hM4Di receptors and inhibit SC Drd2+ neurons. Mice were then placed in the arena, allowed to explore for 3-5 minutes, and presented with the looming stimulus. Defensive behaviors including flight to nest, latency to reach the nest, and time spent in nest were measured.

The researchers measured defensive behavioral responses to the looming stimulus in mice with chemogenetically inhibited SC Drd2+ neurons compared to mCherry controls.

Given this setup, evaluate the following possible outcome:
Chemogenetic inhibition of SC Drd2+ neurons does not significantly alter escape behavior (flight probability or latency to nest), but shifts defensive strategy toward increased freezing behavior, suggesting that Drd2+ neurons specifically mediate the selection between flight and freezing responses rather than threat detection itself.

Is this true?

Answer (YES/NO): NO